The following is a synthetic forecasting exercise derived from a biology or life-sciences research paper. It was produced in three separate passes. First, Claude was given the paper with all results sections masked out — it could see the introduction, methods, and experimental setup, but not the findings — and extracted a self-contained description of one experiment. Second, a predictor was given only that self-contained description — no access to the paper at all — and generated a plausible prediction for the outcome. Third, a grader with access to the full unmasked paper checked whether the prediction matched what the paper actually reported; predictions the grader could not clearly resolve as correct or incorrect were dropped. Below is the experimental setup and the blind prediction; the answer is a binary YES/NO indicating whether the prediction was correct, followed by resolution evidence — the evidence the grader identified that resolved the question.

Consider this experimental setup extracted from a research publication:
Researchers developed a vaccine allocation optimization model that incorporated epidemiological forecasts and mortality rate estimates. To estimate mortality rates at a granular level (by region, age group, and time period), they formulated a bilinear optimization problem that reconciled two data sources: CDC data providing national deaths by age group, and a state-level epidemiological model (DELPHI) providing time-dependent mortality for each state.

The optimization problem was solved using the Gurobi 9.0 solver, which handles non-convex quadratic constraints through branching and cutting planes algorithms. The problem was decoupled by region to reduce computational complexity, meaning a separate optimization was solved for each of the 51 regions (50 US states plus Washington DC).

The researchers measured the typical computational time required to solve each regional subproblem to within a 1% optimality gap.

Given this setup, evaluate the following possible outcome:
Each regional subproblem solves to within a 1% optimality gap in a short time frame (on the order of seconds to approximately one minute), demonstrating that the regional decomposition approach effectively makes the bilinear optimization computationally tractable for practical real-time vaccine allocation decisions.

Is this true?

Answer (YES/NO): NO